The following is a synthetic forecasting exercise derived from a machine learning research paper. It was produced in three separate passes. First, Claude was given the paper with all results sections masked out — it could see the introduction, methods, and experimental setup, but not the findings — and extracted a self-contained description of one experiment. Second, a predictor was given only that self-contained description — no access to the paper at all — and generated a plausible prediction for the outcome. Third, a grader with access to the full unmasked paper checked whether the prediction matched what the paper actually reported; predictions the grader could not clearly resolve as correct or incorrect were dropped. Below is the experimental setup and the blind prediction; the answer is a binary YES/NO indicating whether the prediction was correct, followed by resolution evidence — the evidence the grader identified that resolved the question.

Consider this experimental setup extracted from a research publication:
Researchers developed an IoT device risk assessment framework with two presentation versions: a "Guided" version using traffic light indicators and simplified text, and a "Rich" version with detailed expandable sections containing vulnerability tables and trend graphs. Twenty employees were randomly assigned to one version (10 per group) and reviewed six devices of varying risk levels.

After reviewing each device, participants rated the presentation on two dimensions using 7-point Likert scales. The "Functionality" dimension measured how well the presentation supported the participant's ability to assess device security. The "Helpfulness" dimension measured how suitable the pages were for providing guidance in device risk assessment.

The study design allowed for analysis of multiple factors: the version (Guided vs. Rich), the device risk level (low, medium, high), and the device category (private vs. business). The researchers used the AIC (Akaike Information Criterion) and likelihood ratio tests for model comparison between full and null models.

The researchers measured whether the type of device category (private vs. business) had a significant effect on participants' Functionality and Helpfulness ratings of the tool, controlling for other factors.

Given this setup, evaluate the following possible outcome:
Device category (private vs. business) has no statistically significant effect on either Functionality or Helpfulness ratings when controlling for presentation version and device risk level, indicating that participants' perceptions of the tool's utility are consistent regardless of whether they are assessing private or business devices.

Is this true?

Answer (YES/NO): YES